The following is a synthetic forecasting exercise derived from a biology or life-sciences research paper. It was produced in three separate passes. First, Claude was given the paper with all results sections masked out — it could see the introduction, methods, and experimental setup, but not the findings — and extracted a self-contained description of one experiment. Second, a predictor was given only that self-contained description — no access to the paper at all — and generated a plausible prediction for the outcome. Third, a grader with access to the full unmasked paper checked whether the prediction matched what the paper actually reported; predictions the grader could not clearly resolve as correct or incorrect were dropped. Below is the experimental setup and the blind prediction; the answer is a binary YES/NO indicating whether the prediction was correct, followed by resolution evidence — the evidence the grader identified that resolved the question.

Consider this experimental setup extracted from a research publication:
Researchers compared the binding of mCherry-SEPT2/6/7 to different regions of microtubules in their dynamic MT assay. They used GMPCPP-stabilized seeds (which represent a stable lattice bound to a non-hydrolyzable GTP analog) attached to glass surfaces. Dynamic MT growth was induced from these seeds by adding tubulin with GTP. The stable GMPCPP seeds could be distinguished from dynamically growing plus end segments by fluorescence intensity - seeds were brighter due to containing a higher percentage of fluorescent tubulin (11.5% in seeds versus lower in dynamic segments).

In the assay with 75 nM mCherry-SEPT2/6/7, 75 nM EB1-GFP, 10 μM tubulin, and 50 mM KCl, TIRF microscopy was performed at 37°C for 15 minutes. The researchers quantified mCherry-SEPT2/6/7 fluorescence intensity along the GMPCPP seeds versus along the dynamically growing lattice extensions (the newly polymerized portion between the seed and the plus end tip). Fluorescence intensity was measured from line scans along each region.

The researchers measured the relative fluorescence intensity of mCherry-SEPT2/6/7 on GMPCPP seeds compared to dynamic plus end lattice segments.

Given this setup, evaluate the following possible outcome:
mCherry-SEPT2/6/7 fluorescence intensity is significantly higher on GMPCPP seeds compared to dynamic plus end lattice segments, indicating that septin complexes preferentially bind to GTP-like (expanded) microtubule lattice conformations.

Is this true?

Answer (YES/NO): YES